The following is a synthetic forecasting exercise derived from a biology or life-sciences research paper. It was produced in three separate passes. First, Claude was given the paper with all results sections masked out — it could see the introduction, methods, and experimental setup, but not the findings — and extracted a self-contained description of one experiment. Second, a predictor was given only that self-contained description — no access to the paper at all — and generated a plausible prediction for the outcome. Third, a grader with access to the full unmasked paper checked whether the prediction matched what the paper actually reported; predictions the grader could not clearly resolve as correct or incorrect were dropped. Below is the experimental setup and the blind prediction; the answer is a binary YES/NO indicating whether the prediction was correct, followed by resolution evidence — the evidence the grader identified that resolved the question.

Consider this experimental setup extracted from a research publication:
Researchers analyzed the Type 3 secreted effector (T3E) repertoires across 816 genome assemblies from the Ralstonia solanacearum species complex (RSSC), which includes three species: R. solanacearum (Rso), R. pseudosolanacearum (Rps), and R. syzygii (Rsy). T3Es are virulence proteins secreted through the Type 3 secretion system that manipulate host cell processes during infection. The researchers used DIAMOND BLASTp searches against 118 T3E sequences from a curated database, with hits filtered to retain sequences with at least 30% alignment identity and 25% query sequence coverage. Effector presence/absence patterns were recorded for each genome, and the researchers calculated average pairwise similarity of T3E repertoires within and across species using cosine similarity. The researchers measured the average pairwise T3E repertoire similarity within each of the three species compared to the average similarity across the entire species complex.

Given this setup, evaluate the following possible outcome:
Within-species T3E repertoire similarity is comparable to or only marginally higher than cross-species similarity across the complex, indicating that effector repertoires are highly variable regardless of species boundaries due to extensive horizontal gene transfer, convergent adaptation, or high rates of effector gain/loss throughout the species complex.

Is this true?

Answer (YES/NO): NO